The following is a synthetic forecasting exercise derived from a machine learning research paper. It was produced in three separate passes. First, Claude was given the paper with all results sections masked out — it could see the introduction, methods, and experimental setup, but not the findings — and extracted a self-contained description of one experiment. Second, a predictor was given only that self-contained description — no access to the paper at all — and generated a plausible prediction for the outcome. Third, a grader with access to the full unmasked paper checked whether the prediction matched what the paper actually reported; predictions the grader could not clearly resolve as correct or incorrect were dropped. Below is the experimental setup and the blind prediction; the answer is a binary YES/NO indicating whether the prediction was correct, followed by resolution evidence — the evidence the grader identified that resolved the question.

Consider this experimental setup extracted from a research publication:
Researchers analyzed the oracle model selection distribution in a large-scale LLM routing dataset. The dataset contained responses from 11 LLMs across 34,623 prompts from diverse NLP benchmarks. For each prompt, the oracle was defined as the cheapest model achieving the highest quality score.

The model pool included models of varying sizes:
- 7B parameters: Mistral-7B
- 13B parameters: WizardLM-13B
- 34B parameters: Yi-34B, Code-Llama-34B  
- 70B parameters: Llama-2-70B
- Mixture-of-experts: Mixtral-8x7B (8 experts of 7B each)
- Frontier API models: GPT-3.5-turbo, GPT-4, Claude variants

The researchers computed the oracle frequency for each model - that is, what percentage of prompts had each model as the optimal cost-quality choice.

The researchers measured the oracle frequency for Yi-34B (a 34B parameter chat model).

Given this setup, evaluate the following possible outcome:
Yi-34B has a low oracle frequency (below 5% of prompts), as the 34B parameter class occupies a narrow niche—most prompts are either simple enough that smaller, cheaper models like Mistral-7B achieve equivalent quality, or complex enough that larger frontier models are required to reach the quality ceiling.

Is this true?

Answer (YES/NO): NO